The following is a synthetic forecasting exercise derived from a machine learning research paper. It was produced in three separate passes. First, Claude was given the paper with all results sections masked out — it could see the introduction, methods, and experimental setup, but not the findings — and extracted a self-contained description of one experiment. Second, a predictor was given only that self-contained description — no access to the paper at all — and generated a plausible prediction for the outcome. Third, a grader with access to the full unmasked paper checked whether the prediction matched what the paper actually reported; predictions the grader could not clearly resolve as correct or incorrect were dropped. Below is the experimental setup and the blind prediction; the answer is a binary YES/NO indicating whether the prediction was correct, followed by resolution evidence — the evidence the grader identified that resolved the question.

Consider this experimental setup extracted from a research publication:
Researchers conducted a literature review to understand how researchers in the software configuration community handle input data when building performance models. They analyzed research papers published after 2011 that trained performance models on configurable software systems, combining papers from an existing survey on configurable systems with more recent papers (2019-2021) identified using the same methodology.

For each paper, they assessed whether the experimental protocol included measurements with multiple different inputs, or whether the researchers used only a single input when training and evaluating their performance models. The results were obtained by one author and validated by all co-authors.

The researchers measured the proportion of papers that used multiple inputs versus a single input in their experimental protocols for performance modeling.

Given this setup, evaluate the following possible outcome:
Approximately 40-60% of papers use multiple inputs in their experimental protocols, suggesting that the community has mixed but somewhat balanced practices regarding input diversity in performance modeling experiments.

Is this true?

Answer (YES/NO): NO